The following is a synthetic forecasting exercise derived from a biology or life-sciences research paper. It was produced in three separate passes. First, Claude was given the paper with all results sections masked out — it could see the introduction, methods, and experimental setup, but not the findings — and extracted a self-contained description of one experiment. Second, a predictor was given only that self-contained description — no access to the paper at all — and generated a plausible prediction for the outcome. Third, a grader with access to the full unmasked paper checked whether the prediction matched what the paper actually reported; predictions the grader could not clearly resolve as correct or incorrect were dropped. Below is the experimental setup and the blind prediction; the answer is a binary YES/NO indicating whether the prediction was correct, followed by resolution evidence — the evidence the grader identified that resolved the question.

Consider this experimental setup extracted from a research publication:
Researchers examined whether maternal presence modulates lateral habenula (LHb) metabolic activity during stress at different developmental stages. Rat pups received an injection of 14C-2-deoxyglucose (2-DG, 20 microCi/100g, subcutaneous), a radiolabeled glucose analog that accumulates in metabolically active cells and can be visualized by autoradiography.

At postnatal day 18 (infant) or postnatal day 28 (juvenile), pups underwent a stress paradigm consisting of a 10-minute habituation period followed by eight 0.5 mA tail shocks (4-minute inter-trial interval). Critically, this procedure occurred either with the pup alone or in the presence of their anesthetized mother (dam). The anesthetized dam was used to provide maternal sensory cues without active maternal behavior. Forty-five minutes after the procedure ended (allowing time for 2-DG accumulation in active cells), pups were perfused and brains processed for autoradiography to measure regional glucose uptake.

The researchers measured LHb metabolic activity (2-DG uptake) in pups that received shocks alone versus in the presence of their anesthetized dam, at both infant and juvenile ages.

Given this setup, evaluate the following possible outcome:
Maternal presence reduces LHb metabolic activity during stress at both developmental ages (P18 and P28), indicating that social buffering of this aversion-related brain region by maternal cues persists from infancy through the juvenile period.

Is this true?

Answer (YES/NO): NO